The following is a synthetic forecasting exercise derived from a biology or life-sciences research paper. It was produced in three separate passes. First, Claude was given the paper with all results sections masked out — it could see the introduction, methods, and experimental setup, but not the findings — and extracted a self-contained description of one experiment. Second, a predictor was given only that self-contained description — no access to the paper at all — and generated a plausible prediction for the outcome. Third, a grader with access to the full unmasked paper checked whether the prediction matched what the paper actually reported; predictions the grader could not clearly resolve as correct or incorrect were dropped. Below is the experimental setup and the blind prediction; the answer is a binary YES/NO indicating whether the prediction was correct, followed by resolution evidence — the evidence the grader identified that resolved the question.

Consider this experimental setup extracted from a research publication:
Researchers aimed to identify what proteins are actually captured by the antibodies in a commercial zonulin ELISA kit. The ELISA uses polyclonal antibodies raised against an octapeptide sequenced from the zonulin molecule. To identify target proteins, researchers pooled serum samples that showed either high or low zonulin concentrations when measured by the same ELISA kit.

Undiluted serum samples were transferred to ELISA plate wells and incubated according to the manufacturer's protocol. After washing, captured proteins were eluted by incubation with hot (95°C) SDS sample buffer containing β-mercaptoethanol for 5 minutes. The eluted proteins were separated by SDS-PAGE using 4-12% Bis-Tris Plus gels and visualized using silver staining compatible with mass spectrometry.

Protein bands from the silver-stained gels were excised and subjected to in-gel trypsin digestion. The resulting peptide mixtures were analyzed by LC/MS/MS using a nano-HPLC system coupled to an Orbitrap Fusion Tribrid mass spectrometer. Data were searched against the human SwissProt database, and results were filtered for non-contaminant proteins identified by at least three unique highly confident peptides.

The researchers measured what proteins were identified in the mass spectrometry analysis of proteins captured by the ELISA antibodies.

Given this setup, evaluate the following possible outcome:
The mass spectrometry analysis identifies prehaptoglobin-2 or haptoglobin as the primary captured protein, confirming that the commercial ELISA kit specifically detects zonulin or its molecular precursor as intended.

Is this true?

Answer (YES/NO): NO